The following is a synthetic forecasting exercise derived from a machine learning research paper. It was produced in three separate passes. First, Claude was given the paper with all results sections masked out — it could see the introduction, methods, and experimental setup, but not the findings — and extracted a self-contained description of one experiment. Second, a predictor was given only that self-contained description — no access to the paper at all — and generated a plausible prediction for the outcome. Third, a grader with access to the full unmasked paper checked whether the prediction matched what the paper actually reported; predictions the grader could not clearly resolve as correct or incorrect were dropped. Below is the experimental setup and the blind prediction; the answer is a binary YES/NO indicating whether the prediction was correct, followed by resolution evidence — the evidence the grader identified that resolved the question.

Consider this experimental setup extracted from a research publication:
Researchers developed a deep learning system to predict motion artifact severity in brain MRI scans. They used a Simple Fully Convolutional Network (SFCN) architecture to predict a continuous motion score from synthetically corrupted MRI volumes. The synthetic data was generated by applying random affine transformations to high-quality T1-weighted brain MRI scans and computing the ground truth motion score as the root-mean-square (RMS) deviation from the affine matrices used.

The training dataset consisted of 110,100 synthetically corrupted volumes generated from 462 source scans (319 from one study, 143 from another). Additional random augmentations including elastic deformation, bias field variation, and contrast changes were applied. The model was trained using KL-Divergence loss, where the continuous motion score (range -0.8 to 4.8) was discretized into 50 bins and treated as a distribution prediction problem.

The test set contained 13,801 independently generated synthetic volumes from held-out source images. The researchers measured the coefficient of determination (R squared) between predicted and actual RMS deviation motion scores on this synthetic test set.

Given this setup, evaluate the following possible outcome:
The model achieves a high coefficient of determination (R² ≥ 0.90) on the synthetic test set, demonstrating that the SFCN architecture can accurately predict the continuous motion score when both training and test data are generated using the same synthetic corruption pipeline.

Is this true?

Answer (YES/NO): NO